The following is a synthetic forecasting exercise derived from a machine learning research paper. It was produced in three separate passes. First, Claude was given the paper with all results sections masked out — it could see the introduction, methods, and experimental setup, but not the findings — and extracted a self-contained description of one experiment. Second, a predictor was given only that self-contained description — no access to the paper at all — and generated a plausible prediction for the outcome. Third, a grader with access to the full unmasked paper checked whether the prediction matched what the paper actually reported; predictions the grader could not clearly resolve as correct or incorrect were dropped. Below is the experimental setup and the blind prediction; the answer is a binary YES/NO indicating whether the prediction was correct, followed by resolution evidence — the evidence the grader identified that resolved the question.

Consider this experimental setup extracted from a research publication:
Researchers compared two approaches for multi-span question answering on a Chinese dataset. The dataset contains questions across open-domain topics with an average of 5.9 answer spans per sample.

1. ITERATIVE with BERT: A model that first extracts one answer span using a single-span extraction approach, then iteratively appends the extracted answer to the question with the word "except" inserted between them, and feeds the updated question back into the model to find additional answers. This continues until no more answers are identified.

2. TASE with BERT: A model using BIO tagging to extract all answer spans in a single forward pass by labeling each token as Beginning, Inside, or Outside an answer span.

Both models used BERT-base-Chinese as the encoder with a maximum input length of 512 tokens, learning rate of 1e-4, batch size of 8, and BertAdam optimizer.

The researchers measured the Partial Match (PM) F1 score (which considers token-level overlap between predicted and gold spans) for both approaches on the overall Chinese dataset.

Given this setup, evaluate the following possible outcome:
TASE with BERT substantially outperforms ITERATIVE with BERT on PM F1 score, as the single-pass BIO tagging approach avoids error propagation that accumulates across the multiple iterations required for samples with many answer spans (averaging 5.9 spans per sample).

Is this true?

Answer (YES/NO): NO